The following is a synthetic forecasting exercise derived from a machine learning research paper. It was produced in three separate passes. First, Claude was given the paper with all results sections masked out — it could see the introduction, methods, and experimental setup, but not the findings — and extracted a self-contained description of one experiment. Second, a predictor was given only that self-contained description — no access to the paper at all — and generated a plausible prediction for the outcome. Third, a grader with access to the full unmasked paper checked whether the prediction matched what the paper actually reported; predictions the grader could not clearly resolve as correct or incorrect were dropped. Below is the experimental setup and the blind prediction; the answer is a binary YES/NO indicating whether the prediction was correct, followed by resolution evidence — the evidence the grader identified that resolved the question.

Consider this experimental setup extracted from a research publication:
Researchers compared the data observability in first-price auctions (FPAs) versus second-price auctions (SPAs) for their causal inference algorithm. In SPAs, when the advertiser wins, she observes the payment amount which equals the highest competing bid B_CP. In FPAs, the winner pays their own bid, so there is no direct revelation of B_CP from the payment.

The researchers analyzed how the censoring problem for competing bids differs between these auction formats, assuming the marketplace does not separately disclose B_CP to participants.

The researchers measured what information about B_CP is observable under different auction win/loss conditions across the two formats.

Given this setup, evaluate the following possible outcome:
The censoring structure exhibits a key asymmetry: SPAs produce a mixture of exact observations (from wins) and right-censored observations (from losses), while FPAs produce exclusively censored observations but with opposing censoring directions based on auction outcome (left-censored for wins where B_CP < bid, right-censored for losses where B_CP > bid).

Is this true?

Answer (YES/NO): YES